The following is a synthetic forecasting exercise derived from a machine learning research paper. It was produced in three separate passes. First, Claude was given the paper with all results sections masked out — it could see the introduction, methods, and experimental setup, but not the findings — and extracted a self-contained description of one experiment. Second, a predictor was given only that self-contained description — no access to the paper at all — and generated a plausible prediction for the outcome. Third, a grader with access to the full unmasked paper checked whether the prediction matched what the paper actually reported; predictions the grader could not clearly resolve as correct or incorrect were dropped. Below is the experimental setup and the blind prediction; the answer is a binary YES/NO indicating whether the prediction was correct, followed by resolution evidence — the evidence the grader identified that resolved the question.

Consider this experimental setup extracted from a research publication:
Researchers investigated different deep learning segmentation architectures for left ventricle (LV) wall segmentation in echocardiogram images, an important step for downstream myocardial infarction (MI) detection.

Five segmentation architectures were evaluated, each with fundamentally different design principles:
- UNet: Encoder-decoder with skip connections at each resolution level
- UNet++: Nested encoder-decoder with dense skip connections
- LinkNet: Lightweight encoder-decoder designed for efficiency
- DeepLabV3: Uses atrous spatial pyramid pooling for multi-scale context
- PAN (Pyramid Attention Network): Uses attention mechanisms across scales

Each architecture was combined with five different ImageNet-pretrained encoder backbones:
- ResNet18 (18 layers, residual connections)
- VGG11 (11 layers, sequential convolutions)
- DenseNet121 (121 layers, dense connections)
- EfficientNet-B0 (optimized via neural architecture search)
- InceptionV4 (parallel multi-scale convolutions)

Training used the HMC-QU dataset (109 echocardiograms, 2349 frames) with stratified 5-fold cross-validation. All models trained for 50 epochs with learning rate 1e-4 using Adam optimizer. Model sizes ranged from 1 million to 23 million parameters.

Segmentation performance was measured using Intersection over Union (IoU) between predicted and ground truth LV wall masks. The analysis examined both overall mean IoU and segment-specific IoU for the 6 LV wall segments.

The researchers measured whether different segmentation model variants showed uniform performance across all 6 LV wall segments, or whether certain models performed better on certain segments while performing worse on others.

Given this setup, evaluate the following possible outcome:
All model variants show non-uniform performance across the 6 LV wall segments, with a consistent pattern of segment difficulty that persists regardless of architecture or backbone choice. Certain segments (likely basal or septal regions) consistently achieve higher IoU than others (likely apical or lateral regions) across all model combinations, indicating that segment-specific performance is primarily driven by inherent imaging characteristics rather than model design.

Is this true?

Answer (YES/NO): NO